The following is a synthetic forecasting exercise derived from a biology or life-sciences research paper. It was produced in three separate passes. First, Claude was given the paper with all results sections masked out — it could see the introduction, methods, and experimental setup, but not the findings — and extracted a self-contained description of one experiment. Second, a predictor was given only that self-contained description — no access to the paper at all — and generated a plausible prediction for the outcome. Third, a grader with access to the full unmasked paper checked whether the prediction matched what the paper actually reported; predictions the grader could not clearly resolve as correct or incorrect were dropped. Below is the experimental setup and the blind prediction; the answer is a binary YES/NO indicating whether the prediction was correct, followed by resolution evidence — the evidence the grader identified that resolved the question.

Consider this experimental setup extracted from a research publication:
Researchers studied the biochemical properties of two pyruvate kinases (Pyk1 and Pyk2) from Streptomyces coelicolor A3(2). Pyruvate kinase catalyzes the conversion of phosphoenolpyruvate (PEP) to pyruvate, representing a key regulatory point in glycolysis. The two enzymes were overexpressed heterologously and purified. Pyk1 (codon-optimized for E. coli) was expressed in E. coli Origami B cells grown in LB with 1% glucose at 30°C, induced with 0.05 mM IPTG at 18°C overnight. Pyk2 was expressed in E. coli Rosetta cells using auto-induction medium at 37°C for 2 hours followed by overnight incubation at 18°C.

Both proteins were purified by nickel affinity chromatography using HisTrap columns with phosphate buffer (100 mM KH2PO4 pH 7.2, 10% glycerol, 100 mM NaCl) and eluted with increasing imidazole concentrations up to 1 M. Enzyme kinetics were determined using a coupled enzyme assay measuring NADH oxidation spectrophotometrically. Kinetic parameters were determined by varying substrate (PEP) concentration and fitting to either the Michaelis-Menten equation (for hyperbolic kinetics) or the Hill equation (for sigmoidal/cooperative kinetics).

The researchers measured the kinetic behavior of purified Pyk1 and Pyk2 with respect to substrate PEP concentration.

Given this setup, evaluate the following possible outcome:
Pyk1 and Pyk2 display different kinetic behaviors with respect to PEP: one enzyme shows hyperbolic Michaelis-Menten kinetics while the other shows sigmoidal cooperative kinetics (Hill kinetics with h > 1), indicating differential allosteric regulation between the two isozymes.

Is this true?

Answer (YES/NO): NO